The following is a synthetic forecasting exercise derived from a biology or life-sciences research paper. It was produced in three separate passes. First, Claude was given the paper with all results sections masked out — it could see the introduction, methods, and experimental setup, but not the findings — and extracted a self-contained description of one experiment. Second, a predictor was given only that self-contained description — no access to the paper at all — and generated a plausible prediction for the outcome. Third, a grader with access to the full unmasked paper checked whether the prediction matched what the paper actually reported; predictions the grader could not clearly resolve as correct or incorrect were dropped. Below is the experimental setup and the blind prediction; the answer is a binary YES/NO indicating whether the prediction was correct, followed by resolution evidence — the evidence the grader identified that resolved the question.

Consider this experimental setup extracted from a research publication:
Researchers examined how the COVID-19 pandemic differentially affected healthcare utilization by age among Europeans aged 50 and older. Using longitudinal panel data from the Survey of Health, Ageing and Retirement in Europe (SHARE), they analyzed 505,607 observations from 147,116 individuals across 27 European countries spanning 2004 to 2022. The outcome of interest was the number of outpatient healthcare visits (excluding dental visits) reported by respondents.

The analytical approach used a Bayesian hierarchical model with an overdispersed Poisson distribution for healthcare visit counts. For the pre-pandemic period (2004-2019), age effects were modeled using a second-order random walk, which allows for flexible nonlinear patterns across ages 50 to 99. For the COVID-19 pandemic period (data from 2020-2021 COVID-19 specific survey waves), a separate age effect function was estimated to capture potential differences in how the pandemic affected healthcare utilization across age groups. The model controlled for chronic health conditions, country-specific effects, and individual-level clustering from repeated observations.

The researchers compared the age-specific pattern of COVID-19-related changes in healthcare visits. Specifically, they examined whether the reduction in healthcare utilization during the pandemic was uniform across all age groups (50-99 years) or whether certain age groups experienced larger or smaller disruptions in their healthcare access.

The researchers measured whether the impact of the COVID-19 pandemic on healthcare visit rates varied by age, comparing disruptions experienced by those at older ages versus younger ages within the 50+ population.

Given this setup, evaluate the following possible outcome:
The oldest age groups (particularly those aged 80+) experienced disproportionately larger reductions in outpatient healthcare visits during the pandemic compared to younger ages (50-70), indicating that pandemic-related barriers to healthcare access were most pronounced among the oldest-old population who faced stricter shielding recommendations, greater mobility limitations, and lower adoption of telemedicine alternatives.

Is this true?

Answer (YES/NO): YES